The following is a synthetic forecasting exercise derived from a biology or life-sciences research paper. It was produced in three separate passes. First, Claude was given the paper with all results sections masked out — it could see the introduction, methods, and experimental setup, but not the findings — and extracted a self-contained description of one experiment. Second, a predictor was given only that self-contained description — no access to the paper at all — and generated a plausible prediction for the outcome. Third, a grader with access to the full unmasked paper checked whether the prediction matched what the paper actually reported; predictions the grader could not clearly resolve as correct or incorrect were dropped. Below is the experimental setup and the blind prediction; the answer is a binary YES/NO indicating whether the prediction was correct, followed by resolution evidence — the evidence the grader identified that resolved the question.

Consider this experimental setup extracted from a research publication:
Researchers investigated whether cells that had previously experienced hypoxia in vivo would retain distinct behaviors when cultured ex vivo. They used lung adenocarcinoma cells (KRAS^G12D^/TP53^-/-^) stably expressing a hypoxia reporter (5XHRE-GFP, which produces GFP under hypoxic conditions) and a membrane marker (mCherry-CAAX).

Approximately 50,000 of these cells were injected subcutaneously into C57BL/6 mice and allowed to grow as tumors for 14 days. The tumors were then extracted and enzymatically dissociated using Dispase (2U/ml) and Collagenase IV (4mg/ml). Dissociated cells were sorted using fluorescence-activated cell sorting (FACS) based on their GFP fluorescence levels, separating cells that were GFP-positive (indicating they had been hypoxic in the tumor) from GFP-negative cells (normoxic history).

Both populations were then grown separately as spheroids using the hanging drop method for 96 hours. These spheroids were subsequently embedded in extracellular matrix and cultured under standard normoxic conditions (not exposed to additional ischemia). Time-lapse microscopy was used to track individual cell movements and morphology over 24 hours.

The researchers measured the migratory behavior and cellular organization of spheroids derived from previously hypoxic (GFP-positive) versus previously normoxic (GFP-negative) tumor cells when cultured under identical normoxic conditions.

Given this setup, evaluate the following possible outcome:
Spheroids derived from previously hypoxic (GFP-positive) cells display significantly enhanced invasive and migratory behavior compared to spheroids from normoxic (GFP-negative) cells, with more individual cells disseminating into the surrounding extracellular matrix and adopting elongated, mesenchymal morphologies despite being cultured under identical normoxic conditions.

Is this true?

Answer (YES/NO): NO